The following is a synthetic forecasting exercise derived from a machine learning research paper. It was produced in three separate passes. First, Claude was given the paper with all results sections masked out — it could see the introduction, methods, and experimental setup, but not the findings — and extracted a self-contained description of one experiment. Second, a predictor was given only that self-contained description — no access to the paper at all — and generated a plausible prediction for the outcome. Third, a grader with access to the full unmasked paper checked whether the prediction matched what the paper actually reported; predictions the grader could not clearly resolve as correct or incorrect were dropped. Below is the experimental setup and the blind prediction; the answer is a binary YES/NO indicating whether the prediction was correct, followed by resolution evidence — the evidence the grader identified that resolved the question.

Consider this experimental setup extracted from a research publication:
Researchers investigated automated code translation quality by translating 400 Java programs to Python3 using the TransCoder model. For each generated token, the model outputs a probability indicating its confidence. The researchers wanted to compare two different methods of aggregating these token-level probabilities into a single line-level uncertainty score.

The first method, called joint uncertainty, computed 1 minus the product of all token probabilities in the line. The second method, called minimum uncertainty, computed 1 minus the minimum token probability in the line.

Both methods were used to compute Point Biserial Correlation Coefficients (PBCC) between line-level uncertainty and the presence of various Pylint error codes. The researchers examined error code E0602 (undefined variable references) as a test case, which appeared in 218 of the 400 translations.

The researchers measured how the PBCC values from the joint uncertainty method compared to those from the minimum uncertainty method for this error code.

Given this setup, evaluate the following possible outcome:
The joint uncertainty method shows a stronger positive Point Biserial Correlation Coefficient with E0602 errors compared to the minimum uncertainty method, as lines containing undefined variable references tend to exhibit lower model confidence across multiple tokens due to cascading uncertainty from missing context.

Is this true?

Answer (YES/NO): YES